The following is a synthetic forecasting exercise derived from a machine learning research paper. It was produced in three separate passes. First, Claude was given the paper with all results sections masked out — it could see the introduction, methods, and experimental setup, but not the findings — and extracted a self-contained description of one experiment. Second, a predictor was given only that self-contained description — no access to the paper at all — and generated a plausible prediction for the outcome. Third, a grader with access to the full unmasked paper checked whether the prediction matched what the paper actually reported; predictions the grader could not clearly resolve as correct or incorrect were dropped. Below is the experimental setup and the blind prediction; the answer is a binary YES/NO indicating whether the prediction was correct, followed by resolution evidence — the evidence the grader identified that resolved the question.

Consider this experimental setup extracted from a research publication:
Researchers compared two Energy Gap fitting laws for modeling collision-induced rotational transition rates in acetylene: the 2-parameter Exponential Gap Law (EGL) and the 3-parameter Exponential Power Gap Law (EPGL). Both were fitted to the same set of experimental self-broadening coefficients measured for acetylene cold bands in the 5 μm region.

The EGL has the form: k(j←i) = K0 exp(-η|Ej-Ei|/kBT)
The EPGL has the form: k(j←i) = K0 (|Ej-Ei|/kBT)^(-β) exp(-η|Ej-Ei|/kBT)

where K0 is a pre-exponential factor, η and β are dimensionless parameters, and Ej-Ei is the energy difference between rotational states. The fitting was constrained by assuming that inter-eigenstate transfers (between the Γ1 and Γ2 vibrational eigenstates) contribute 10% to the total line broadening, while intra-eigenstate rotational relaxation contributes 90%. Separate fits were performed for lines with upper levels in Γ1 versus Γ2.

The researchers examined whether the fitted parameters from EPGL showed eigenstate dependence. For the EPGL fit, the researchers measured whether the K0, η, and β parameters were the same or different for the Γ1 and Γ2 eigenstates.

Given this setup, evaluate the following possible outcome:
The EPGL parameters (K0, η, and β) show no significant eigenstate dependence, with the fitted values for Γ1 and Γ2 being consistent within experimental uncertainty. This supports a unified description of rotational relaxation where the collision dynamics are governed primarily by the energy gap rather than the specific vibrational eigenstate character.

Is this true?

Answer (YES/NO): YES